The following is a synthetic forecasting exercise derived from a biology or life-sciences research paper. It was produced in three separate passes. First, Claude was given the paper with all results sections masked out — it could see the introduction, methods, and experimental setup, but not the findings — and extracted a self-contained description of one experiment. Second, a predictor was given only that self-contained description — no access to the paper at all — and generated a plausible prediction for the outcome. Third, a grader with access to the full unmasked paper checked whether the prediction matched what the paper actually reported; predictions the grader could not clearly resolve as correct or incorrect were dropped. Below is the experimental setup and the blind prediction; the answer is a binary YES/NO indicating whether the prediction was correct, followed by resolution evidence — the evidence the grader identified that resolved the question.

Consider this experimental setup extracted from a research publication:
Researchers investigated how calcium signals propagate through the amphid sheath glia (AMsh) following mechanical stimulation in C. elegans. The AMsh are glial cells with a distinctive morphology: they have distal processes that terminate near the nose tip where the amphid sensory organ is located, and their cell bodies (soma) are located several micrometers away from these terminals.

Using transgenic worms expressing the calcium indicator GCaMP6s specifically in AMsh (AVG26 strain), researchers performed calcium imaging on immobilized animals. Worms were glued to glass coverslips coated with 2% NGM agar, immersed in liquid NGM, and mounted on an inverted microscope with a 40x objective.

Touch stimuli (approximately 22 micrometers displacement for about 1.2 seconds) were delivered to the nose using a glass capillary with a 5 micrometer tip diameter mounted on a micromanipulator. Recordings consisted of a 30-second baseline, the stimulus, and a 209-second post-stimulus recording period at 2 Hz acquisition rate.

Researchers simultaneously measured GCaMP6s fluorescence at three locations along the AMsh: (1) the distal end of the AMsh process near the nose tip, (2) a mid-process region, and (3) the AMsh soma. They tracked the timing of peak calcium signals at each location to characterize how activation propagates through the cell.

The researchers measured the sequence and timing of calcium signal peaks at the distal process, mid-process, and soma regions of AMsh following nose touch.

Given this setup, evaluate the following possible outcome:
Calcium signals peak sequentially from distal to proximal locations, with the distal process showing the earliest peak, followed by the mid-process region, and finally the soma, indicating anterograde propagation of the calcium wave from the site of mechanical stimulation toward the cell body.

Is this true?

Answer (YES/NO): YES